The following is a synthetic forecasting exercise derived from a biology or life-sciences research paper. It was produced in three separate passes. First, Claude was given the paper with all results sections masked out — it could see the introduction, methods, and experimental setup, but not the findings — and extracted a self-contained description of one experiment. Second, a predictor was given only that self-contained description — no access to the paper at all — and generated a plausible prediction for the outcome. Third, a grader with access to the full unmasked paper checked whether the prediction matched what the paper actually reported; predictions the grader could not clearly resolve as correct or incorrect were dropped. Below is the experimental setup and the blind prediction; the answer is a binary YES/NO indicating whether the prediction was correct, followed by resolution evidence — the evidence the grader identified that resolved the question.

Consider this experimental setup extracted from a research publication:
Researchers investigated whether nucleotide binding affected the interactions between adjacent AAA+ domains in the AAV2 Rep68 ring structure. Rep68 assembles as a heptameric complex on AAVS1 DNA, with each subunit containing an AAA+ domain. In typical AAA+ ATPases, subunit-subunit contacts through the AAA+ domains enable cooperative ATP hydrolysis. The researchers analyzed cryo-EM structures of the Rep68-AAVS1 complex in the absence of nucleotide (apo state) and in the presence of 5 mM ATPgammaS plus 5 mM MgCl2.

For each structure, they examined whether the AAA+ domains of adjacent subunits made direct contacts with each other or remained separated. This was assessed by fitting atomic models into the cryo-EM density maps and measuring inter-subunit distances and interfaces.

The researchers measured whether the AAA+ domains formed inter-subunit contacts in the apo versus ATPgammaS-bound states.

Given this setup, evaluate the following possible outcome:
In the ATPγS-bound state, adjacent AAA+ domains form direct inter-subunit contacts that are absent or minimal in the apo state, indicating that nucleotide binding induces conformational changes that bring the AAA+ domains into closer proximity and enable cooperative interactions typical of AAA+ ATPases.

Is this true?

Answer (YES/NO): YES